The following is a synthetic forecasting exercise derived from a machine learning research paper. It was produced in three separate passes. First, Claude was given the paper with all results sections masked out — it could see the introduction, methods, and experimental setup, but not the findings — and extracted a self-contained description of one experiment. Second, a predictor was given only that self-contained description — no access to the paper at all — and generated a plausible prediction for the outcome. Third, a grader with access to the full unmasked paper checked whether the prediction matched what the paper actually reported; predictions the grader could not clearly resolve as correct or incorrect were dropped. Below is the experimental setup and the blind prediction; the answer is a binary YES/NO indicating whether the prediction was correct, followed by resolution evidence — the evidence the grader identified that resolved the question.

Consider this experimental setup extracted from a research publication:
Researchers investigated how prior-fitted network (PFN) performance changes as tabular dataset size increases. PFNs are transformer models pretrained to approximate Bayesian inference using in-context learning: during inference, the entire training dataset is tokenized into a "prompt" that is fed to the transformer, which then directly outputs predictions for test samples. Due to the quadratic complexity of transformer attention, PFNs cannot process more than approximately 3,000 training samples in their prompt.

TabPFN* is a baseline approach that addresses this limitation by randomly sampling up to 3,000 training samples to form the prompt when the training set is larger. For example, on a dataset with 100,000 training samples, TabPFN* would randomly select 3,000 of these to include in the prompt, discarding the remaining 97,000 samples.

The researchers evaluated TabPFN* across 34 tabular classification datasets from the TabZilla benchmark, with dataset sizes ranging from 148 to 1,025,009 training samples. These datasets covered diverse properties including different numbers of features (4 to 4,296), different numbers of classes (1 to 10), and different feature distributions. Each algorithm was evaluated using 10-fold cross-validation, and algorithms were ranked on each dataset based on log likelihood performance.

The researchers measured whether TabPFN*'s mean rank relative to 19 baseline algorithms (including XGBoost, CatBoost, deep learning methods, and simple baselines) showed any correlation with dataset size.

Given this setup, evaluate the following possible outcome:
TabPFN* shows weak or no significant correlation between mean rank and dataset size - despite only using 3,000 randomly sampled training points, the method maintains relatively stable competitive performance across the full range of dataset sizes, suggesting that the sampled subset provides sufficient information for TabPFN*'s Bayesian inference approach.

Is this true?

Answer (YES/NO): NO